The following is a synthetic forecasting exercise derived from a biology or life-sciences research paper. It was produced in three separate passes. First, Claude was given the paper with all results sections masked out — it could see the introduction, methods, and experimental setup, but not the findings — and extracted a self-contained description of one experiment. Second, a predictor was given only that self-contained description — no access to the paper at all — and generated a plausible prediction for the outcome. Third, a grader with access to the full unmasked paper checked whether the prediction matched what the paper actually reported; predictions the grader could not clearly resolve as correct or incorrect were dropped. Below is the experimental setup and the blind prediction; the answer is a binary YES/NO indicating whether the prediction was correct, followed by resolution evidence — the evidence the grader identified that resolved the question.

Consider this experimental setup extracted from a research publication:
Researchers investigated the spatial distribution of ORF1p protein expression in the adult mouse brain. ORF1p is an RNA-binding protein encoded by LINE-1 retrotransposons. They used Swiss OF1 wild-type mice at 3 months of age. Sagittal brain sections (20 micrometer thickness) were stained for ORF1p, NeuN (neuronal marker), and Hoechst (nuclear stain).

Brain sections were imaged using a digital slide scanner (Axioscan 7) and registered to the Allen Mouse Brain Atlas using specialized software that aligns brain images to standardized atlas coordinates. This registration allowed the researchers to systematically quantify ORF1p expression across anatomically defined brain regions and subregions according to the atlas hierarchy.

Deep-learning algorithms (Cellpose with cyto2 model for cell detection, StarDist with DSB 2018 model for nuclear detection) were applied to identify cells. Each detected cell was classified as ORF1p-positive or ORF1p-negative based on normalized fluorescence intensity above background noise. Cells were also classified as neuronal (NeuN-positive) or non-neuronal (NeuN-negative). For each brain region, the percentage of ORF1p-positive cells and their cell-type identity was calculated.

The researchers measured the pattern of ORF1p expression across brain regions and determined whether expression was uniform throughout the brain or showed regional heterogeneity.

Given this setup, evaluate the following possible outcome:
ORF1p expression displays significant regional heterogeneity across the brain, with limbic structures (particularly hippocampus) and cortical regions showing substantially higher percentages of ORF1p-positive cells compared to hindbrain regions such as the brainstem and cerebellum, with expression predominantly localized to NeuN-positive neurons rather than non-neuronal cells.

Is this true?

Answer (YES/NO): NO